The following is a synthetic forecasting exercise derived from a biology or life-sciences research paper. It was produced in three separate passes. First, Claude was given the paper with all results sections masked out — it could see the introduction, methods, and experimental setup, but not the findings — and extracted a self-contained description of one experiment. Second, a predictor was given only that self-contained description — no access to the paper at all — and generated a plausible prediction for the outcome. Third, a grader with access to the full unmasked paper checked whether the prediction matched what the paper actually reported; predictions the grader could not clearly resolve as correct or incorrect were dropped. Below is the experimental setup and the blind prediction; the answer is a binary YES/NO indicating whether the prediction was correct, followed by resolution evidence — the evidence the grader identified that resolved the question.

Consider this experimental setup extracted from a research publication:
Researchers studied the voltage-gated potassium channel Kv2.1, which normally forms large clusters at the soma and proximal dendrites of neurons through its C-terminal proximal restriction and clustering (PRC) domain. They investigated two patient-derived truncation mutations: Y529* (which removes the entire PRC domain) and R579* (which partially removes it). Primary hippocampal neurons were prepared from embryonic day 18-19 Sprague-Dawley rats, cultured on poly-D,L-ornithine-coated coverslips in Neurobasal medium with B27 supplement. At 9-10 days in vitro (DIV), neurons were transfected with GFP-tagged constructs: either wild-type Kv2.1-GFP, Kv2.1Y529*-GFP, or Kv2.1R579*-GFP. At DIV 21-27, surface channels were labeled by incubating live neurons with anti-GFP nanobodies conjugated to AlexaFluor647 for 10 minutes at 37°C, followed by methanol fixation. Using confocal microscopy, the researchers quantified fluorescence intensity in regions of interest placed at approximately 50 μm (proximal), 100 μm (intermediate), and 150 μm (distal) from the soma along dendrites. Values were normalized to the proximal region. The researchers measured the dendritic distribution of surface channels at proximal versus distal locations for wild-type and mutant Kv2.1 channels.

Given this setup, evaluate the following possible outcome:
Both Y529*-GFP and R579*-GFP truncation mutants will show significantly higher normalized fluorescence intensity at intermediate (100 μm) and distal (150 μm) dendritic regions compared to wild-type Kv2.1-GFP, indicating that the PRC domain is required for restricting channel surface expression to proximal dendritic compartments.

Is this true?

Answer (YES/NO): YES